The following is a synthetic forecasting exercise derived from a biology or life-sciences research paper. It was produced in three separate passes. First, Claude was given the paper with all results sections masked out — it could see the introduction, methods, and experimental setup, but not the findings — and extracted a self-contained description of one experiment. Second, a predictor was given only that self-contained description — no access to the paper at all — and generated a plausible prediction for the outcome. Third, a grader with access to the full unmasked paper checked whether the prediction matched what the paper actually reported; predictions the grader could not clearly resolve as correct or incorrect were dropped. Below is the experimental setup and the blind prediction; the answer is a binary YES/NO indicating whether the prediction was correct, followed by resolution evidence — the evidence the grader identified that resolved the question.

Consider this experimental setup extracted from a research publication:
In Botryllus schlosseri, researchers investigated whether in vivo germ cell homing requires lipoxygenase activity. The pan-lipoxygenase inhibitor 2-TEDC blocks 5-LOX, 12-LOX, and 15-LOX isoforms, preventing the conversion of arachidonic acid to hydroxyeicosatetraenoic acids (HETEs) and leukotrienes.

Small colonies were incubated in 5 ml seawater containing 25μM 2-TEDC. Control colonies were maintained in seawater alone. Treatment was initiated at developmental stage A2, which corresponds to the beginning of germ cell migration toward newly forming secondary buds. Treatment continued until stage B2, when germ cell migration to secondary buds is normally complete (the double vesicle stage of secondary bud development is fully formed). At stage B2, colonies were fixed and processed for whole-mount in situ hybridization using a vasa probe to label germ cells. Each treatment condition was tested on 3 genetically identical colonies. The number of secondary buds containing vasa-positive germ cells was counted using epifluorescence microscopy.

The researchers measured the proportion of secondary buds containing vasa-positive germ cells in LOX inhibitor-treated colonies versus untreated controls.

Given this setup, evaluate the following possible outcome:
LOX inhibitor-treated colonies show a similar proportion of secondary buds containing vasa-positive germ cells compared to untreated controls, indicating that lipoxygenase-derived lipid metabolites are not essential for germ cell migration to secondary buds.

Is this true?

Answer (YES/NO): NO